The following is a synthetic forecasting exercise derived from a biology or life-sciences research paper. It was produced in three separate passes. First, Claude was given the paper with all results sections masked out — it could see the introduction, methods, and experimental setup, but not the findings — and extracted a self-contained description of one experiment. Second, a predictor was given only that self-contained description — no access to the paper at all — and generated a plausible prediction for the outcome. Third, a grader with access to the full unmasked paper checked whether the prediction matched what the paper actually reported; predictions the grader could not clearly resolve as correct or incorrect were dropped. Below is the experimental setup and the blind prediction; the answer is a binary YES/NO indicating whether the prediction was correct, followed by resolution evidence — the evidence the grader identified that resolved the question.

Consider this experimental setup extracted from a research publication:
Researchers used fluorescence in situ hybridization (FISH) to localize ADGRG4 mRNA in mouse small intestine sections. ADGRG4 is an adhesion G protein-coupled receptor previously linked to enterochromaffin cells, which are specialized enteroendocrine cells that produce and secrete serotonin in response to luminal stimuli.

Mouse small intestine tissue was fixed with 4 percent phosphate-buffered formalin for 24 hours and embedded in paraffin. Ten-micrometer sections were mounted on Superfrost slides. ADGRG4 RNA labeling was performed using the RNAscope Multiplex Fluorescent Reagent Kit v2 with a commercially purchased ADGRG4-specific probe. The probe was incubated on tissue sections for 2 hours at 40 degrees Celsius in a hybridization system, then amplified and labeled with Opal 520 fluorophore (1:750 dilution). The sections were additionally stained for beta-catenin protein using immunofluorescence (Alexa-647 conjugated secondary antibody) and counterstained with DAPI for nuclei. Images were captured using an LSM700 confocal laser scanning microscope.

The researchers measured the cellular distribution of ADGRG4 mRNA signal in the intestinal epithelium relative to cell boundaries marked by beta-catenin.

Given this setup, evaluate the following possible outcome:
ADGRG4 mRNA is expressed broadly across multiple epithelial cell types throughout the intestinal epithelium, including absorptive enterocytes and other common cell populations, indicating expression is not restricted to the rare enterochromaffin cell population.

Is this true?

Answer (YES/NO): NO